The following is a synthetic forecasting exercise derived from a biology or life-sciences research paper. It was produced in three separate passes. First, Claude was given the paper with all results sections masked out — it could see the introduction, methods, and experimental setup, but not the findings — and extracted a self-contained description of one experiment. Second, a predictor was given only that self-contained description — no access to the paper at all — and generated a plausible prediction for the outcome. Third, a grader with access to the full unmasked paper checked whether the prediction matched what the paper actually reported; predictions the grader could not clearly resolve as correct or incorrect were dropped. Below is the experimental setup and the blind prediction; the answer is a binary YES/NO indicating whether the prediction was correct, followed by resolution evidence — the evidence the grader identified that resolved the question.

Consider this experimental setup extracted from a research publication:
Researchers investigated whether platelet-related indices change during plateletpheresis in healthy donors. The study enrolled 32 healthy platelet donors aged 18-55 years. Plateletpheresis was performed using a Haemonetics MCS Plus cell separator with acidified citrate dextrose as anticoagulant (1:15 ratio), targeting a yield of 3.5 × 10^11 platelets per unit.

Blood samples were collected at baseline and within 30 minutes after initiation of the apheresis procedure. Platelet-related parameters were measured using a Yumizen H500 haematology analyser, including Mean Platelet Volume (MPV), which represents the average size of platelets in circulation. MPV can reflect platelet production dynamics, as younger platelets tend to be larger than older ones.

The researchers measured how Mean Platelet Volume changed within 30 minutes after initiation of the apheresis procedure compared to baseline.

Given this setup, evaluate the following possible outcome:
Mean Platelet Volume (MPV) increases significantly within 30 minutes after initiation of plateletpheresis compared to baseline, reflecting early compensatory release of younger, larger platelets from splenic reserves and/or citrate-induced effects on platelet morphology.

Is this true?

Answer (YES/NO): NO